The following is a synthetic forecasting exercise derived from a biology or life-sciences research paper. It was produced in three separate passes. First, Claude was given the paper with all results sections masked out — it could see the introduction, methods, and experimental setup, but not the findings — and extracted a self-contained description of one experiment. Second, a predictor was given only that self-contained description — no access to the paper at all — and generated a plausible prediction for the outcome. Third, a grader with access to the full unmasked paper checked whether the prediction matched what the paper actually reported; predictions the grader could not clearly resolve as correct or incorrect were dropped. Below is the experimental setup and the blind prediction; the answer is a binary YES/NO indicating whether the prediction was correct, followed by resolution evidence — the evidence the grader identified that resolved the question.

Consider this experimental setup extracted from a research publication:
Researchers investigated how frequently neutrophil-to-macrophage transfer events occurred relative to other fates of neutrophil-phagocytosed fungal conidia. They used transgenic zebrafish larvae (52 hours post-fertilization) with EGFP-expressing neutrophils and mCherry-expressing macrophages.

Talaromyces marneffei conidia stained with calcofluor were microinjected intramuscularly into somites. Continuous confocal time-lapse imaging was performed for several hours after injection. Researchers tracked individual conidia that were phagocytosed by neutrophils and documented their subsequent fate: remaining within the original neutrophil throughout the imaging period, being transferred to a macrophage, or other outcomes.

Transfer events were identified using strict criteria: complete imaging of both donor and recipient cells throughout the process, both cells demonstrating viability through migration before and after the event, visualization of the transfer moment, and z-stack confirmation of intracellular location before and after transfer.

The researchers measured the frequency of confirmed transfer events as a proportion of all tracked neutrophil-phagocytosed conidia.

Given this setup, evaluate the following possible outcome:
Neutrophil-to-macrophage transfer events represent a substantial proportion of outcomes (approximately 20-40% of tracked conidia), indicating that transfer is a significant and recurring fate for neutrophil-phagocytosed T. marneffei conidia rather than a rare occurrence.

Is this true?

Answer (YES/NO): NO